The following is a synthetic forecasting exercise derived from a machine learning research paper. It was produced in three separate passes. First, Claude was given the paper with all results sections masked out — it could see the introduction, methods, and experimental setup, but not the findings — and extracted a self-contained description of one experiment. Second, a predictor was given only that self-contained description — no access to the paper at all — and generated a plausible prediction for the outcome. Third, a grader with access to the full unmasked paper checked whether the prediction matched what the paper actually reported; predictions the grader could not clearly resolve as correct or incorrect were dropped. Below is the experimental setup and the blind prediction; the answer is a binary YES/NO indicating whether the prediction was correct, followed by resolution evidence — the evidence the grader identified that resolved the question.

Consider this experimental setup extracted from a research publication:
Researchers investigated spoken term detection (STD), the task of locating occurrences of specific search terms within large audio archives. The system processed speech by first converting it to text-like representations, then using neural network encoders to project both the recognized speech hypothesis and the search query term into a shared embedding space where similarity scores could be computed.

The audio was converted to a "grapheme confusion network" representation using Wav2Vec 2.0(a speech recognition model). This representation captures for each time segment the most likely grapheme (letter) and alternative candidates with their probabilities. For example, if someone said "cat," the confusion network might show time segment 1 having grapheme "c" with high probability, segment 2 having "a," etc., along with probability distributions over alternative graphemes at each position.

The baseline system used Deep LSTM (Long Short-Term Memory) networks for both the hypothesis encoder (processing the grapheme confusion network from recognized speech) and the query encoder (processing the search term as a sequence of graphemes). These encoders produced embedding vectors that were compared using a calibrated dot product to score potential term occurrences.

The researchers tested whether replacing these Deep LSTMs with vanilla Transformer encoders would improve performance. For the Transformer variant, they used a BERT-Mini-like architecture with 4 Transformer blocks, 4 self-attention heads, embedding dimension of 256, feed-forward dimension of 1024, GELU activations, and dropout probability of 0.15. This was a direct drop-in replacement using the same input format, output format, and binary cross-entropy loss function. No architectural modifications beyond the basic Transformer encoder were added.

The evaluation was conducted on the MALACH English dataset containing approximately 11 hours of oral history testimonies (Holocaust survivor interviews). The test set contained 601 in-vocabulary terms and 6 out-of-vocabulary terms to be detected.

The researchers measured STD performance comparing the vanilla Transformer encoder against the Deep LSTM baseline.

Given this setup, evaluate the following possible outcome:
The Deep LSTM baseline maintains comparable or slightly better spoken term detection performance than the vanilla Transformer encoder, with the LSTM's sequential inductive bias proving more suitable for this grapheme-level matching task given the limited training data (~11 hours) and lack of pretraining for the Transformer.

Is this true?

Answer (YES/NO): YES